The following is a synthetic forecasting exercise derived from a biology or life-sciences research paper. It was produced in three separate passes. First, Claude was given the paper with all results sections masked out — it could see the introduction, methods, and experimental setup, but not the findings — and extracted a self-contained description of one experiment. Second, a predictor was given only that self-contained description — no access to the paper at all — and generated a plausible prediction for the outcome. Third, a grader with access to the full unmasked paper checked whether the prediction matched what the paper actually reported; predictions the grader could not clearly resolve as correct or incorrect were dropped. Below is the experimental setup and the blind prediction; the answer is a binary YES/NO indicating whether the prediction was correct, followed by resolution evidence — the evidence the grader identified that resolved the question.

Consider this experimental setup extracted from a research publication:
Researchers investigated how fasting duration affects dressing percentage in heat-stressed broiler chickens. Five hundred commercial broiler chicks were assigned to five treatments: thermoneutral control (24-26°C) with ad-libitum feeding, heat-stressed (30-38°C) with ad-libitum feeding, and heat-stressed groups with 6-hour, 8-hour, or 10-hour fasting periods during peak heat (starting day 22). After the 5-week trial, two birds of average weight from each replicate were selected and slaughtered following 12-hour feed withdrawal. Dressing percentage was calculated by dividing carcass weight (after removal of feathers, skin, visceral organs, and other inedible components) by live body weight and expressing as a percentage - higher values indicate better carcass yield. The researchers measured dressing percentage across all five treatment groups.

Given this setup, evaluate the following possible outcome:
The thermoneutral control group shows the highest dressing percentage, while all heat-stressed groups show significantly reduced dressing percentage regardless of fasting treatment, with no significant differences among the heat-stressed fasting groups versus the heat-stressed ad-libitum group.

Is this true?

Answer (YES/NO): NO